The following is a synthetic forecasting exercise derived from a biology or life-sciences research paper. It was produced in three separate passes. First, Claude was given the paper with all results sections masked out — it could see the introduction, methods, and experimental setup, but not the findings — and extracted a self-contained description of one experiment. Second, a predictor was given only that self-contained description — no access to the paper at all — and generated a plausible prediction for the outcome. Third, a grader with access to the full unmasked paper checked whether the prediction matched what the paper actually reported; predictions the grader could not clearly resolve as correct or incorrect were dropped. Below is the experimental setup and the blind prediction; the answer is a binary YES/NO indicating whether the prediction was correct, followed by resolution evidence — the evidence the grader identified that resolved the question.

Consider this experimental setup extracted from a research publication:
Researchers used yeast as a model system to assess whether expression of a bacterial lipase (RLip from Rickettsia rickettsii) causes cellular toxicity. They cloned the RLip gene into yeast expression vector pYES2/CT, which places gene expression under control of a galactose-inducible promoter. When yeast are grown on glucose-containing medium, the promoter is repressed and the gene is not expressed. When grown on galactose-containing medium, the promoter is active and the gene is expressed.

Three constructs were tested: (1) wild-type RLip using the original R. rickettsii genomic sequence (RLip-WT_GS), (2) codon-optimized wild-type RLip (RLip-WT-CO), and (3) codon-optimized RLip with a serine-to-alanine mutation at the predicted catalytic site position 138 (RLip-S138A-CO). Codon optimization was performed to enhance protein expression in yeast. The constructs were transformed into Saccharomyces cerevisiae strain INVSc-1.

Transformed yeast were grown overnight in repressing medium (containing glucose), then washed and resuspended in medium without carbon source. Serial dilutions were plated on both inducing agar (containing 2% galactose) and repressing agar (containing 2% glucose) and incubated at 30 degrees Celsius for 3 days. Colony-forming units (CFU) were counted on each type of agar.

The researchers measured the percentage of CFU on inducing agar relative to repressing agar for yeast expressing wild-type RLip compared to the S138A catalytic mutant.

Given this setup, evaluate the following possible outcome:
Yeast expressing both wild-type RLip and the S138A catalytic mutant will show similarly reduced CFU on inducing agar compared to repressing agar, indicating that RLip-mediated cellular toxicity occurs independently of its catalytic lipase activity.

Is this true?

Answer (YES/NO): NO